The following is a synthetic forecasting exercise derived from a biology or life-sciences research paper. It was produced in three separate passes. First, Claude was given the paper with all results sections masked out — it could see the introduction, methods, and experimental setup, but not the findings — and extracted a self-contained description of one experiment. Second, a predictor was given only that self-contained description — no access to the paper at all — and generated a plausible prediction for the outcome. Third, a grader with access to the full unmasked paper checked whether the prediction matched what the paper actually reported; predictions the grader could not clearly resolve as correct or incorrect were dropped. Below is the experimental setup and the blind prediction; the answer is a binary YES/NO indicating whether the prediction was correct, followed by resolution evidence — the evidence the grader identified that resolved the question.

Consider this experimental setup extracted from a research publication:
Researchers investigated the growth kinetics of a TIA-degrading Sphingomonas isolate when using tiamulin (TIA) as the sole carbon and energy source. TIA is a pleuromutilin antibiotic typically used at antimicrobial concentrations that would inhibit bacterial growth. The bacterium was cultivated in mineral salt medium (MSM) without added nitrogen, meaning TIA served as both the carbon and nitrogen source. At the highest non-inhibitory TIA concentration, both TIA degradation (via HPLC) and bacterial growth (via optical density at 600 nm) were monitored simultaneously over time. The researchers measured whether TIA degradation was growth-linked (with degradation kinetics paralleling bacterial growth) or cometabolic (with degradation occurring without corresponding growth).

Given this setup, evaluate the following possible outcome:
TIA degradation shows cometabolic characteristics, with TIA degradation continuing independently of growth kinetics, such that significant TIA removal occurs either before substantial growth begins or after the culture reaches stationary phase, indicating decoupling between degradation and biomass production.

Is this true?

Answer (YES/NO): NO